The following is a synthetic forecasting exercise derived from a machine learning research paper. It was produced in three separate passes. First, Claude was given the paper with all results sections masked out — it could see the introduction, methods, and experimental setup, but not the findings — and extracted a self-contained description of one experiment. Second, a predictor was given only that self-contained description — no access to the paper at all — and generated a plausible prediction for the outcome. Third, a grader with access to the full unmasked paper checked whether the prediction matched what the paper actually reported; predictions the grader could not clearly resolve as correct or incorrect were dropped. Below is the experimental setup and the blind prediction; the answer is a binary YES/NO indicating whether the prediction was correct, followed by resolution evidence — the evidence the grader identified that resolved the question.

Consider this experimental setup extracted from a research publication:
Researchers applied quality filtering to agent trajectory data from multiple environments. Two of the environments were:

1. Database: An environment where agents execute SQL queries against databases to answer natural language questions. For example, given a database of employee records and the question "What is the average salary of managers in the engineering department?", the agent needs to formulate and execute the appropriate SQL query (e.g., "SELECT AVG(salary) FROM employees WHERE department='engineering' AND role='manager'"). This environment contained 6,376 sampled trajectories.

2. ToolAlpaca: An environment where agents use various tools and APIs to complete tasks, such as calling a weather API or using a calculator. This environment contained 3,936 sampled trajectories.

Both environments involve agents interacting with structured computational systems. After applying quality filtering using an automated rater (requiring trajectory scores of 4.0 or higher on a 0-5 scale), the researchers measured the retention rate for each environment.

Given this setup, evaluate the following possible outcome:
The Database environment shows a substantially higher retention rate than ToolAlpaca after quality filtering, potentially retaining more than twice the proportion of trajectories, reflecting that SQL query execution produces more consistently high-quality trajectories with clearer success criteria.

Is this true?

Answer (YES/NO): NO